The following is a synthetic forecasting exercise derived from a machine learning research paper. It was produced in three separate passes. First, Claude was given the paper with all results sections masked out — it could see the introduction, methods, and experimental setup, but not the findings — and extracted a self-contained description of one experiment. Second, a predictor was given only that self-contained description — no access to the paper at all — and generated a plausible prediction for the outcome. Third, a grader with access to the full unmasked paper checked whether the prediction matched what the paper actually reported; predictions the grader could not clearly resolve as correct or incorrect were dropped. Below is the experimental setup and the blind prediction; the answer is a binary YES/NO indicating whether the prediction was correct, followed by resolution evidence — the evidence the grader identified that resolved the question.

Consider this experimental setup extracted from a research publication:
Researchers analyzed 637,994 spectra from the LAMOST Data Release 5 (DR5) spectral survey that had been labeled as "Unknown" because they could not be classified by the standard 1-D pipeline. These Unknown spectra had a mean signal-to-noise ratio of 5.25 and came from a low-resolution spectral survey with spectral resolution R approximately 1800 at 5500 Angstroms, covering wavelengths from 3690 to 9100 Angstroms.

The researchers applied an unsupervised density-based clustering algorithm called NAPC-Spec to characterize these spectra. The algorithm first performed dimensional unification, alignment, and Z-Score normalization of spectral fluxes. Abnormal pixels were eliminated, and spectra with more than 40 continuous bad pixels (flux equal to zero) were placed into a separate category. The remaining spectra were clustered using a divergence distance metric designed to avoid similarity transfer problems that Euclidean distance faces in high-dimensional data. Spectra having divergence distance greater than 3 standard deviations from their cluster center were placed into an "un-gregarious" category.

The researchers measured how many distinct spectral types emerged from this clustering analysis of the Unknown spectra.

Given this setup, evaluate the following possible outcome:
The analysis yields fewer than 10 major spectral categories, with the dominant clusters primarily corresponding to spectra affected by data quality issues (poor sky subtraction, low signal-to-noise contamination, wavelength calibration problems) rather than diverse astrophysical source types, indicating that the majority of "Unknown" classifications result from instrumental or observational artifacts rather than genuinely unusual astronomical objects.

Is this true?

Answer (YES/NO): NO